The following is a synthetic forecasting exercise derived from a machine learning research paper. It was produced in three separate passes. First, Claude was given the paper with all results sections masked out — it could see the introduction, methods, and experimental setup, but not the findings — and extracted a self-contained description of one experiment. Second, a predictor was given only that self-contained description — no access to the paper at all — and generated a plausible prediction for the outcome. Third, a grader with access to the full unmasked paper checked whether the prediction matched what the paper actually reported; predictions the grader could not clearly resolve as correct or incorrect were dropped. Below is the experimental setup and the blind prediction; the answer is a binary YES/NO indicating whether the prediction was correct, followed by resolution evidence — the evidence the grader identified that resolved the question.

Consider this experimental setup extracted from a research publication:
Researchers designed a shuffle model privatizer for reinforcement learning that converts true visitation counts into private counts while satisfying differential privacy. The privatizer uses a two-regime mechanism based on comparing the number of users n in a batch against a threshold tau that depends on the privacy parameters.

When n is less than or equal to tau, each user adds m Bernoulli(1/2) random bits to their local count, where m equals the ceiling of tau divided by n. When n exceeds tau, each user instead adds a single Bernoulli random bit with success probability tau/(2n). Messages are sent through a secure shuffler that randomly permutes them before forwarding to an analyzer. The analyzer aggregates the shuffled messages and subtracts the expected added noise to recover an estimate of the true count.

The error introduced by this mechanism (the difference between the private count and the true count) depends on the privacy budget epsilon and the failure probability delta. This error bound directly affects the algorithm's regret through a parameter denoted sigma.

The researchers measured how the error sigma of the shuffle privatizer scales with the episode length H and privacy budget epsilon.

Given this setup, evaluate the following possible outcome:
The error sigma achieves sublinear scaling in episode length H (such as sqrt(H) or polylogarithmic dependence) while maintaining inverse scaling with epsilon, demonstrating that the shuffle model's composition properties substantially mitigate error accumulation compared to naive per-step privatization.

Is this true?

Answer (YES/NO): NO